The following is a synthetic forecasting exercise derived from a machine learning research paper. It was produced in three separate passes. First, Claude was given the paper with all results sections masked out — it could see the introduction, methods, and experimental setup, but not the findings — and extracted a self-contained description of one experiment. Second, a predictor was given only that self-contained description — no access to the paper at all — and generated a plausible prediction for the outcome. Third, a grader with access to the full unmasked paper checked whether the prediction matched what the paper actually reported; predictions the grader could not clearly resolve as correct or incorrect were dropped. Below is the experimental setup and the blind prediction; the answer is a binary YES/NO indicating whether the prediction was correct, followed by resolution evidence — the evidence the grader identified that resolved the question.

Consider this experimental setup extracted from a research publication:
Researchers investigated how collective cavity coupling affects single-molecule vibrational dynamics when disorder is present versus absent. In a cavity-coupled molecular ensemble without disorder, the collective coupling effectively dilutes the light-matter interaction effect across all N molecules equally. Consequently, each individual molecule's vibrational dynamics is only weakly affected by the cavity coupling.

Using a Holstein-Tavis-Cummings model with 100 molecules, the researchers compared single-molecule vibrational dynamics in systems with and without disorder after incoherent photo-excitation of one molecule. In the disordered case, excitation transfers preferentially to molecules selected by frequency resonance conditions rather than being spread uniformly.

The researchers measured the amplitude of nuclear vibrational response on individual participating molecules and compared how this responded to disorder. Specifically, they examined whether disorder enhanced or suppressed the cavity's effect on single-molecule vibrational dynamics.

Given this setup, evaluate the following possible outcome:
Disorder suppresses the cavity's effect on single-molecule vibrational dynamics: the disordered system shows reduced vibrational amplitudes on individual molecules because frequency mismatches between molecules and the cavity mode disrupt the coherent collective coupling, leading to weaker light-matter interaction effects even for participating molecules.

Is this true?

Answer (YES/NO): NO